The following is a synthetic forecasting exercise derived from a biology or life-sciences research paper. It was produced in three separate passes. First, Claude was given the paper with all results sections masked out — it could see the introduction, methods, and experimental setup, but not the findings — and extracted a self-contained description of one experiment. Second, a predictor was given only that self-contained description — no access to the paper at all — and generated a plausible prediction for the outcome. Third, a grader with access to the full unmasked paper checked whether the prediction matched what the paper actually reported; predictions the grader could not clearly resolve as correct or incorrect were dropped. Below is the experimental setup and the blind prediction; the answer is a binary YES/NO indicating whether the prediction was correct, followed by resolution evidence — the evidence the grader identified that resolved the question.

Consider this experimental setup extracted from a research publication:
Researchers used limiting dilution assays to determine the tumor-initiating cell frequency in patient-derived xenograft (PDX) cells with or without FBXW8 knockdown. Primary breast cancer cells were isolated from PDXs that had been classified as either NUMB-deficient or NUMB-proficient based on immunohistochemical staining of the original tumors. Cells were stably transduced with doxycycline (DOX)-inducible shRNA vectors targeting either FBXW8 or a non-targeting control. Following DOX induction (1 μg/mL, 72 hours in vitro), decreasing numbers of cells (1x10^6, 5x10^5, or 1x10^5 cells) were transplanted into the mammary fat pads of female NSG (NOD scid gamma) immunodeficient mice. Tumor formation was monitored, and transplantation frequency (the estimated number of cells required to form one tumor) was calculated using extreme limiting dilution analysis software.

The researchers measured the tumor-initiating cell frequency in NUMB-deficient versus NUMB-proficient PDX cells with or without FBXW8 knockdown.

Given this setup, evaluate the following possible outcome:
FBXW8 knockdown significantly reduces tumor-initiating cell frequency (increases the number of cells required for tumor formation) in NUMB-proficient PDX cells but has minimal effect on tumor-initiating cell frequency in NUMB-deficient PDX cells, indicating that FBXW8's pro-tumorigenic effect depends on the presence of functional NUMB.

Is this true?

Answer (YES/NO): NO